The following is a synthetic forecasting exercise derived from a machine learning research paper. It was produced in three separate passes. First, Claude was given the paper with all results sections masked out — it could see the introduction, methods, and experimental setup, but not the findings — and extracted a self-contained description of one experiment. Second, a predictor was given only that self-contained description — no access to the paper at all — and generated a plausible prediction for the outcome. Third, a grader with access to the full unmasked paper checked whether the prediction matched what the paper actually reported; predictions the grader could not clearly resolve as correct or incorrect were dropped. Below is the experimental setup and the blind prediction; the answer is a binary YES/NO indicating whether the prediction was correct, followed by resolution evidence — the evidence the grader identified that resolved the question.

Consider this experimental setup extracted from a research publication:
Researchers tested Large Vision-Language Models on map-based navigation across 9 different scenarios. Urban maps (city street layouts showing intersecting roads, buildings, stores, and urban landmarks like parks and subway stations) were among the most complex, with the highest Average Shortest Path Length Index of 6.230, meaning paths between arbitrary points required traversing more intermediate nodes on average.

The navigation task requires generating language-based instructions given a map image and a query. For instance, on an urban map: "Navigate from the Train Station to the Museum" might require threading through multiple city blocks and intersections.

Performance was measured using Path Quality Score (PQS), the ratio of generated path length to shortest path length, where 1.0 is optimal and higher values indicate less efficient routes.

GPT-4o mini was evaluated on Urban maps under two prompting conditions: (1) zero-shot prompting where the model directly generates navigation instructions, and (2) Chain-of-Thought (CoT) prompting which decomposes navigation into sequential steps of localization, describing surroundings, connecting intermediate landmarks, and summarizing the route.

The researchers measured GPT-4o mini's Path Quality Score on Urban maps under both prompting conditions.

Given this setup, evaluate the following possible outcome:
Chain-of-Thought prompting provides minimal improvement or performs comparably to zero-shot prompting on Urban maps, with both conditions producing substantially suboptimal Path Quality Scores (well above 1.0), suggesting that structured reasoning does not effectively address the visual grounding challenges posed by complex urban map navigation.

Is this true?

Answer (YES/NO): NO